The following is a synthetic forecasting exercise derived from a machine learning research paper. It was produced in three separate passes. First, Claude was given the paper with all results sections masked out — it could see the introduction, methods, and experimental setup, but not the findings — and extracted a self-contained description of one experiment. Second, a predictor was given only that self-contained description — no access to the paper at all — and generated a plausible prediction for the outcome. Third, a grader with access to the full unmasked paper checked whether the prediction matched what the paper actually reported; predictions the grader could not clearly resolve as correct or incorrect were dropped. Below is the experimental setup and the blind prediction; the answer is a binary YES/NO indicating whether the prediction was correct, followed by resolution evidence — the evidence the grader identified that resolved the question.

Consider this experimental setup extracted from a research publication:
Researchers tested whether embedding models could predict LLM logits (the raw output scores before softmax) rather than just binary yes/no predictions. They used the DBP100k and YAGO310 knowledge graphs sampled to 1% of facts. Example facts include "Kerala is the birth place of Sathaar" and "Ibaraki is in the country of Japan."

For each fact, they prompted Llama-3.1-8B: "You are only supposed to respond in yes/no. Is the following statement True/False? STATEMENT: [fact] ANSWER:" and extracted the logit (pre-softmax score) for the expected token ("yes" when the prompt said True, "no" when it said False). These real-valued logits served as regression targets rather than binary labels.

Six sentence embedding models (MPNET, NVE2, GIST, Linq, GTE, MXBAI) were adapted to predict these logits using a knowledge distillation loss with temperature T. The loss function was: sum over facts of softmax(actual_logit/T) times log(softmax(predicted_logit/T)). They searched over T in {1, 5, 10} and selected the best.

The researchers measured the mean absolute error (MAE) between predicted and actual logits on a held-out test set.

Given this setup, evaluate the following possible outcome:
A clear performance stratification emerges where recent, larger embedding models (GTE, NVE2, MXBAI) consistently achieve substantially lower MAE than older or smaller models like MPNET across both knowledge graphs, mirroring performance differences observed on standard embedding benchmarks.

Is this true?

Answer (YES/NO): NO